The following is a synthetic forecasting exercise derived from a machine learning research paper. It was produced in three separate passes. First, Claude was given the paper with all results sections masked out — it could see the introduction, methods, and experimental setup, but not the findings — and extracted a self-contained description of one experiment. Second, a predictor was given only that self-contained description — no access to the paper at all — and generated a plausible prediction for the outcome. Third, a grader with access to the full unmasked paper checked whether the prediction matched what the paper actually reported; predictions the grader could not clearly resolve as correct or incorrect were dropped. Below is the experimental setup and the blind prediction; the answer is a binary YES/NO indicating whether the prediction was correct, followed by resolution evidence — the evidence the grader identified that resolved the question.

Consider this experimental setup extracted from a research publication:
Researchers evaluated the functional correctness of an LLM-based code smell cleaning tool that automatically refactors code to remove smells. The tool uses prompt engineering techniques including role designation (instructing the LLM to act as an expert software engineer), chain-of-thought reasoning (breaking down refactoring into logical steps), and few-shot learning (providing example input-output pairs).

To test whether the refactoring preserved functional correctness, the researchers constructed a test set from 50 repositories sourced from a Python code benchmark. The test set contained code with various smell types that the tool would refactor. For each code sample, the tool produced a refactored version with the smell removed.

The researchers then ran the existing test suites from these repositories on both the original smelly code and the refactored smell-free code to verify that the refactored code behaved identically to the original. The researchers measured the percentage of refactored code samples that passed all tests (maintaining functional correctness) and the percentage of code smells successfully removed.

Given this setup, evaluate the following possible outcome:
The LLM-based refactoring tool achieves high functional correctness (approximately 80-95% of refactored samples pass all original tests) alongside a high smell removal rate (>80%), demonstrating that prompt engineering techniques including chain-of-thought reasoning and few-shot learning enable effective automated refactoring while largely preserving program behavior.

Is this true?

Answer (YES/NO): YES